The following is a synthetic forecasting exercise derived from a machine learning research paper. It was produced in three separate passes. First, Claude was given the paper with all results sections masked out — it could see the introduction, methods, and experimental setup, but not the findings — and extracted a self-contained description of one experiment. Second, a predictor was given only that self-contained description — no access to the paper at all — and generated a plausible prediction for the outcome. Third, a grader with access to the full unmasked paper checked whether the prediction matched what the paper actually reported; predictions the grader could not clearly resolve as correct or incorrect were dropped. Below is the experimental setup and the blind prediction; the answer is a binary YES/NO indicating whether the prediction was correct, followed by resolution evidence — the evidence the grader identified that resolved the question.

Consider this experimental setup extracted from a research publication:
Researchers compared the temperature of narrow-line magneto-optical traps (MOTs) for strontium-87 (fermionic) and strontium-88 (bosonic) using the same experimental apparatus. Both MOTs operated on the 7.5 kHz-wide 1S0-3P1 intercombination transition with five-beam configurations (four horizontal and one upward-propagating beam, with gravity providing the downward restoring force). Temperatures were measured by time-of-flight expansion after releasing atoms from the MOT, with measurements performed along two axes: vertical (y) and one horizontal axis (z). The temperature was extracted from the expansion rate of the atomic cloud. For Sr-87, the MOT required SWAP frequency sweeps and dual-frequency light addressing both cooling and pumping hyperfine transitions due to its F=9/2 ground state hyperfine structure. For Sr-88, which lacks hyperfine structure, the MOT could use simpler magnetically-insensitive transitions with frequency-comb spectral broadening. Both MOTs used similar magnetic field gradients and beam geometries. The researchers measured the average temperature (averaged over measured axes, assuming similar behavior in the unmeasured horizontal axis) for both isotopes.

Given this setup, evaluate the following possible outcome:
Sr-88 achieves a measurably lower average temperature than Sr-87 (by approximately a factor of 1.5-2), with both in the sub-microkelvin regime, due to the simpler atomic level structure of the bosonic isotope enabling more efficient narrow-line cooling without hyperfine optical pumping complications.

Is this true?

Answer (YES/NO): NO